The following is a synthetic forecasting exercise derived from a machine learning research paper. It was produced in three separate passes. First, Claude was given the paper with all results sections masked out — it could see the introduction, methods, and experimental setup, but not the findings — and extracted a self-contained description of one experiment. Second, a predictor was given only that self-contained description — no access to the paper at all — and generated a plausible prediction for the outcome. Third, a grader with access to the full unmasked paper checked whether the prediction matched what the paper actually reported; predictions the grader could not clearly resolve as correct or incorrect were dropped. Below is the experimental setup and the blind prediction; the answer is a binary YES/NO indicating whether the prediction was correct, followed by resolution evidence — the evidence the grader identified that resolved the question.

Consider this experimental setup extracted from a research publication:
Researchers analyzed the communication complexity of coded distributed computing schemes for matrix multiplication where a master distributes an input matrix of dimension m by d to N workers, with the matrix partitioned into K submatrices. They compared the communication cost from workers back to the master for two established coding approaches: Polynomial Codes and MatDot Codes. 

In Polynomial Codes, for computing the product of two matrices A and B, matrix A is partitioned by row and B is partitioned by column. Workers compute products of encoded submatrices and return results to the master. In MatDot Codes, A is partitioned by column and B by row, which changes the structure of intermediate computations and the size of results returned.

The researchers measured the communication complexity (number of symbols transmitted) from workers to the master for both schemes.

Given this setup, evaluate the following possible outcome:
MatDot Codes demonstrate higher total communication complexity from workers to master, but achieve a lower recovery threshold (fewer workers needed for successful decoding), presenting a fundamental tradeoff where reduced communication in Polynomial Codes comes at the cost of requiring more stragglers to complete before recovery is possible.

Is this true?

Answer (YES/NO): YES